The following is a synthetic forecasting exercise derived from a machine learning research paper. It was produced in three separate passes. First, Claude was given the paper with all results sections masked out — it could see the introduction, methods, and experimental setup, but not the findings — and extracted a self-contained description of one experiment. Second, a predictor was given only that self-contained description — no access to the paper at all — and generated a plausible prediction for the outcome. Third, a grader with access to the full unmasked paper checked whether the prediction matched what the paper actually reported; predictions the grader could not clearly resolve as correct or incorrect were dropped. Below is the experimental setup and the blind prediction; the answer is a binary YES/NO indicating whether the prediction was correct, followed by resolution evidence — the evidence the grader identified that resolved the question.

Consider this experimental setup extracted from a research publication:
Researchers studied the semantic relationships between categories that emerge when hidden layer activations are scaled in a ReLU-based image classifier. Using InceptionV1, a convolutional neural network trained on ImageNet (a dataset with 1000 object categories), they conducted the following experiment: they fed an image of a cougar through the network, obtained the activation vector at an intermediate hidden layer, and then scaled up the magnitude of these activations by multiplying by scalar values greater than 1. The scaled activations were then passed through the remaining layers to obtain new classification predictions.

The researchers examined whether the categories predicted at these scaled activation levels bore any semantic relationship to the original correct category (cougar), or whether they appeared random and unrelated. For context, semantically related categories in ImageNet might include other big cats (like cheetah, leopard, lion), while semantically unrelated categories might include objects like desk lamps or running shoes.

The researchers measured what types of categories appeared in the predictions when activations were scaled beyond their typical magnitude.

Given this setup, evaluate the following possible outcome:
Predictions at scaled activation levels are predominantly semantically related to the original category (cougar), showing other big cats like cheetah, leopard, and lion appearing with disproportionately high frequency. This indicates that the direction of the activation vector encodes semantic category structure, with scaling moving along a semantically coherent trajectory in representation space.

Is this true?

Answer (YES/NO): NO